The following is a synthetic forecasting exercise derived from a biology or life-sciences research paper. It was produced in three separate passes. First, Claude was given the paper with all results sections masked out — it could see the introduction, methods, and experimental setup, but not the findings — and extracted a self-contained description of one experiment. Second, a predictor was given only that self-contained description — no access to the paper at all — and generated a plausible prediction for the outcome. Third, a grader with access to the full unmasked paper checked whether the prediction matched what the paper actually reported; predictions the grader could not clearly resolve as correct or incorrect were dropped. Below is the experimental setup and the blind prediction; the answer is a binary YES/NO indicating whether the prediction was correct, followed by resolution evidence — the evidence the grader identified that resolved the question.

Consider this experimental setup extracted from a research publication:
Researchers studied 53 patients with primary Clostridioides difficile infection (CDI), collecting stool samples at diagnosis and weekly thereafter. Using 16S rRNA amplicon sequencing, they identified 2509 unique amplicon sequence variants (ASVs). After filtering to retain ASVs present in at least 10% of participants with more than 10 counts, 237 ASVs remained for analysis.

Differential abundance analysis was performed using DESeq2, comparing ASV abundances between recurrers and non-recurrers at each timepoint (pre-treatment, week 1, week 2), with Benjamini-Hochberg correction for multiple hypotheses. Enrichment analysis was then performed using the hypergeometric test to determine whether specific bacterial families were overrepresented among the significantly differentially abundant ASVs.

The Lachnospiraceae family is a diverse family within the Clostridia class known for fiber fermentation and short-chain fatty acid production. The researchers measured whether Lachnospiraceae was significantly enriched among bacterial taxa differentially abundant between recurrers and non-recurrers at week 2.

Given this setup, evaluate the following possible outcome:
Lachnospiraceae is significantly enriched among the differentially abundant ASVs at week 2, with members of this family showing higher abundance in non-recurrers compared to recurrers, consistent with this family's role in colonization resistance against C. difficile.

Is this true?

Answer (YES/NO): NO